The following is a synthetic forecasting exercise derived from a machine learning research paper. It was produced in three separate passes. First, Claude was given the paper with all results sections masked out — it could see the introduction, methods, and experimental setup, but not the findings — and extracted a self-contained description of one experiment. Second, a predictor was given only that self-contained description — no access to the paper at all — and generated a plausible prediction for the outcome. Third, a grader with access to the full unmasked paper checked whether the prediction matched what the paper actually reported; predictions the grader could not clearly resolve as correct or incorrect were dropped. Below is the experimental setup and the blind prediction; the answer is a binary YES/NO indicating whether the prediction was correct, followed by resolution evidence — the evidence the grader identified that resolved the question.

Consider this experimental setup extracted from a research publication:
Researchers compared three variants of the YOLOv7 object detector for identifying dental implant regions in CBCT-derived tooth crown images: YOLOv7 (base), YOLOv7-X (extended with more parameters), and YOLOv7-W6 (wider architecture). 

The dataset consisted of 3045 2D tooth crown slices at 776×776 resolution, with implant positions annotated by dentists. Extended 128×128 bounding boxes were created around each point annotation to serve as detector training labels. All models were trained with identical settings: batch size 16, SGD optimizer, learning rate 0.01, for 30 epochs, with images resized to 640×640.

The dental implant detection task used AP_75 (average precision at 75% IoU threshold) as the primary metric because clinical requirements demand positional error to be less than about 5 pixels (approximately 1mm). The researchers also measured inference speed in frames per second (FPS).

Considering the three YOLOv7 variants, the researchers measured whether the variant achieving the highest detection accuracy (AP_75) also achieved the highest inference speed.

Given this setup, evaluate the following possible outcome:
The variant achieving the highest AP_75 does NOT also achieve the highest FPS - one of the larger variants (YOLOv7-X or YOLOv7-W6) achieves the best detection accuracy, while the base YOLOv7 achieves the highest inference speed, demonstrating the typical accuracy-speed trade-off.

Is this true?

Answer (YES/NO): YES